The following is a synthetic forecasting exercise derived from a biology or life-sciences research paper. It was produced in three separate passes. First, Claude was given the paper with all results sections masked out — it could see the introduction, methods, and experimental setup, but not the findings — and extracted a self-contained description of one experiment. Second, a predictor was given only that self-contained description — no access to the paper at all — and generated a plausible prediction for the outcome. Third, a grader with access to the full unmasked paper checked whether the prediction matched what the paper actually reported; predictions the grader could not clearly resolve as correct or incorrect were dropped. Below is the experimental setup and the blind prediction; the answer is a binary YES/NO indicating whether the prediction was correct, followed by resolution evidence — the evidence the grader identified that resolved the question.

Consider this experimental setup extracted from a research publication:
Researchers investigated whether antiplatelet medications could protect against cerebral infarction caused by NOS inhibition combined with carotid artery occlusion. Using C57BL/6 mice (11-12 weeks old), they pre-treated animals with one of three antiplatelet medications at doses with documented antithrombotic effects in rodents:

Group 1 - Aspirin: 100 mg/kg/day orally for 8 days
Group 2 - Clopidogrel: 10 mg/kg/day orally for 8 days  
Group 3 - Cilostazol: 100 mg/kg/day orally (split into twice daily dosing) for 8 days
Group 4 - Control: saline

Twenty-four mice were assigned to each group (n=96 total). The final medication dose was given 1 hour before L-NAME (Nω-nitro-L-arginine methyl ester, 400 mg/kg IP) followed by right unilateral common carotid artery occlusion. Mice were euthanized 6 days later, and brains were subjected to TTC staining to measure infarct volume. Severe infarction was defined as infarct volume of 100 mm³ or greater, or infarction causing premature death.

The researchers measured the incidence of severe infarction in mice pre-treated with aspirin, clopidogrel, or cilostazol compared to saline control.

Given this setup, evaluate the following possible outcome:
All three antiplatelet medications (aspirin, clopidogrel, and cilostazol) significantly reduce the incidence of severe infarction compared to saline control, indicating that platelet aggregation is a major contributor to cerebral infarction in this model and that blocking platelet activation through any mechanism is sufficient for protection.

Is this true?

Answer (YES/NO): NO